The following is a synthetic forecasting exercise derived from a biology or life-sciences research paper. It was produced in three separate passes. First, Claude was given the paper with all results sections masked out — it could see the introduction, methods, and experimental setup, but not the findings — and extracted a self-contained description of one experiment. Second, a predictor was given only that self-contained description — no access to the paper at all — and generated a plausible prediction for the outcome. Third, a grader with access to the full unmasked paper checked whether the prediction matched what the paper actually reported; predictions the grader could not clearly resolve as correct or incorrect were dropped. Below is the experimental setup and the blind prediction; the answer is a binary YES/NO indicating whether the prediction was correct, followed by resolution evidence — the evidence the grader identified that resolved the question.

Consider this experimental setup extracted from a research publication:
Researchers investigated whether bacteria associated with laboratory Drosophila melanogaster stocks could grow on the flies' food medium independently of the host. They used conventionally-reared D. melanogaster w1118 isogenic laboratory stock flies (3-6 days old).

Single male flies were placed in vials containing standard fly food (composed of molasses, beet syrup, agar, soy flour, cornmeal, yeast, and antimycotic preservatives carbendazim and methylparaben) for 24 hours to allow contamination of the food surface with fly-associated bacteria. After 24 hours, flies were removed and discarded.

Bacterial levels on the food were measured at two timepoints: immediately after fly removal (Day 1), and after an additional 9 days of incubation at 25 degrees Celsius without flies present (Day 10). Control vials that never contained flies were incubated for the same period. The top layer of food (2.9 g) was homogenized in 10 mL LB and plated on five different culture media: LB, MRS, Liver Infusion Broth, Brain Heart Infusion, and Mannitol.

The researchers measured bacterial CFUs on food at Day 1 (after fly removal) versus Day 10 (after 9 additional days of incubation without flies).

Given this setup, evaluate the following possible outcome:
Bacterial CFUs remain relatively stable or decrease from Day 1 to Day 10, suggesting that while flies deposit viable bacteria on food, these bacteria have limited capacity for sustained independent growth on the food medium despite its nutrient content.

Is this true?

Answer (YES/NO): NO